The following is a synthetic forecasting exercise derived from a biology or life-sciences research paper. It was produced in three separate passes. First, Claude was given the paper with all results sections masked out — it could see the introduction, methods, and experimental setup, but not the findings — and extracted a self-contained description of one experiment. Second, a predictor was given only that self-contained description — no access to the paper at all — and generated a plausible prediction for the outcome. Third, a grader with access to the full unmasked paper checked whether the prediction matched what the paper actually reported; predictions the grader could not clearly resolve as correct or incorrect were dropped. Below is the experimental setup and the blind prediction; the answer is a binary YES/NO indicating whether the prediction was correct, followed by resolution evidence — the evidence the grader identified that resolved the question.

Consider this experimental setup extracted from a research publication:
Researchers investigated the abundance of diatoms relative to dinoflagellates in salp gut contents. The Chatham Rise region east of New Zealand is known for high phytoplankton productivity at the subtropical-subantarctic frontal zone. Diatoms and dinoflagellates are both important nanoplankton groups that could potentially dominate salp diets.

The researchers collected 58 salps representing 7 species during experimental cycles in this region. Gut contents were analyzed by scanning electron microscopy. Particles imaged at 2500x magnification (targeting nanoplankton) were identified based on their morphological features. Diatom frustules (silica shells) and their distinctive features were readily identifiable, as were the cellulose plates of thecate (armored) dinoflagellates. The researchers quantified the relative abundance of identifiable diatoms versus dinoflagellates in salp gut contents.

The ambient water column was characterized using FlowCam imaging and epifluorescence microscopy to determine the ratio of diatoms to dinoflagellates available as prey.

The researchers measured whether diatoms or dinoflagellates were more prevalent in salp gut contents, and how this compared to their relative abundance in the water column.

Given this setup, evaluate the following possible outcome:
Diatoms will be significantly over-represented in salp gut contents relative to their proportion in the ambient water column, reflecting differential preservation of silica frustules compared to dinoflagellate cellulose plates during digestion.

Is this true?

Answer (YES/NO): NO